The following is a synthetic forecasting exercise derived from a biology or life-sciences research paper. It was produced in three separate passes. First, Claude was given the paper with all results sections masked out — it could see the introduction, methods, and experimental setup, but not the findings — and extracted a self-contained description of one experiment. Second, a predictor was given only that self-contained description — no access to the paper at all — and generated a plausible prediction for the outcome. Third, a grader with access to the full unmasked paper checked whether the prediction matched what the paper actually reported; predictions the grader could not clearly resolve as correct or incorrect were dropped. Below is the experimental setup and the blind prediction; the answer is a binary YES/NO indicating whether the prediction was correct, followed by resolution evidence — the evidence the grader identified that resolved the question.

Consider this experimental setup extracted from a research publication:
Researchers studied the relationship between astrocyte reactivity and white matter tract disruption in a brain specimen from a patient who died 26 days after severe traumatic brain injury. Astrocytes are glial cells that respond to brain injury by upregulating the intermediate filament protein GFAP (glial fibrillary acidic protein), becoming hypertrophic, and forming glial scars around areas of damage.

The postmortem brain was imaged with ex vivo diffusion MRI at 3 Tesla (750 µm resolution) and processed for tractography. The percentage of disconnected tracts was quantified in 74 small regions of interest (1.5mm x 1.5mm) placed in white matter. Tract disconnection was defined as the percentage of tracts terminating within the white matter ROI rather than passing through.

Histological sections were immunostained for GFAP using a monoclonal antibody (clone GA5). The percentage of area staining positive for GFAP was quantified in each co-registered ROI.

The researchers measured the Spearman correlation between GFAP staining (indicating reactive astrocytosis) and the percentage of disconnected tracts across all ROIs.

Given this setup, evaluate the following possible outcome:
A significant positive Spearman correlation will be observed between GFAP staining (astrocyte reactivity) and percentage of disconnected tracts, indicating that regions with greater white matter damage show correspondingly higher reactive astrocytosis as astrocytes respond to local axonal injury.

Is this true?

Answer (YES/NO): NO